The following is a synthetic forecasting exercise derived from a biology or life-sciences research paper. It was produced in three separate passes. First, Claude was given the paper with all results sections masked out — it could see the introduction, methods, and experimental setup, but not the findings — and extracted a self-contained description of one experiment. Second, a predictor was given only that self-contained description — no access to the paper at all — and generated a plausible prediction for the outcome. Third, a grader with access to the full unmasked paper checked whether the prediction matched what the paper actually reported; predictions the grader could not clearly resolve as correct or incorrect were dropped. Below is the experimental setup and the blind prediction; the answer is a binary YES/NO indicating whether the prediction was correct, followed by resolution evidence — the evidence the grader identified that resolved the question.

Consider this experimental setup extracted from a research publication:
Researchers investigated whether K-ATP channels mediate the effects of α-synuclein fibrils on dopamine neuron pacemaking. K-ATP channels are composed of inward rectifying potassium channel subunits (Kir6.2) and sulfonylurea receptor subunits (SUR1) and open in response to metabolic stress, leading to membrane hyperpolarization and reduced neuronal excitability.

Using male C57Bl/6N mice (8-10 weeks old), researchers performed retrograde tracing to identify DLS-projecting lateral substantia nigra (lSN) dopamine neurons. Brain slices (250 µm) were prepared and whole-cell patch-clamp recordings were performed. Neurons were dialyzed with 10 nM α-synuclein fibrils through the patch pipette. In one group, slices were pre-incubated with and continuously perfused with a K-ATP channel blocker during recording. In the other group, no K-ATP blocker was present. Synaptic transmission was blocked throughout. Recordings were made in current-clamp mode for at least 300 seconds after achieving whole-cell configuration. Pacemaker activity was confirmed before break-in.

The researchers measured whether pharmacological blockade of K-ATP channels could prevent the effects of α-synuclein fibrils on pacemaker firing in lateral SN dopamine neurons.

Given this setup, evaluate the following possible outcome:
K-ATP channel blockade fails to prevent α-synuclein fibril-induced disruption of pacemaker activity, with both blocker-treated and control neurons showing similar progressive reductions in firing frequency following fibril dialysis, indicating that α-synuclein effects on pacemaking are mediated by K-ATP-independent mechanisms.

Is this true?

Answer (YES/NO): NO